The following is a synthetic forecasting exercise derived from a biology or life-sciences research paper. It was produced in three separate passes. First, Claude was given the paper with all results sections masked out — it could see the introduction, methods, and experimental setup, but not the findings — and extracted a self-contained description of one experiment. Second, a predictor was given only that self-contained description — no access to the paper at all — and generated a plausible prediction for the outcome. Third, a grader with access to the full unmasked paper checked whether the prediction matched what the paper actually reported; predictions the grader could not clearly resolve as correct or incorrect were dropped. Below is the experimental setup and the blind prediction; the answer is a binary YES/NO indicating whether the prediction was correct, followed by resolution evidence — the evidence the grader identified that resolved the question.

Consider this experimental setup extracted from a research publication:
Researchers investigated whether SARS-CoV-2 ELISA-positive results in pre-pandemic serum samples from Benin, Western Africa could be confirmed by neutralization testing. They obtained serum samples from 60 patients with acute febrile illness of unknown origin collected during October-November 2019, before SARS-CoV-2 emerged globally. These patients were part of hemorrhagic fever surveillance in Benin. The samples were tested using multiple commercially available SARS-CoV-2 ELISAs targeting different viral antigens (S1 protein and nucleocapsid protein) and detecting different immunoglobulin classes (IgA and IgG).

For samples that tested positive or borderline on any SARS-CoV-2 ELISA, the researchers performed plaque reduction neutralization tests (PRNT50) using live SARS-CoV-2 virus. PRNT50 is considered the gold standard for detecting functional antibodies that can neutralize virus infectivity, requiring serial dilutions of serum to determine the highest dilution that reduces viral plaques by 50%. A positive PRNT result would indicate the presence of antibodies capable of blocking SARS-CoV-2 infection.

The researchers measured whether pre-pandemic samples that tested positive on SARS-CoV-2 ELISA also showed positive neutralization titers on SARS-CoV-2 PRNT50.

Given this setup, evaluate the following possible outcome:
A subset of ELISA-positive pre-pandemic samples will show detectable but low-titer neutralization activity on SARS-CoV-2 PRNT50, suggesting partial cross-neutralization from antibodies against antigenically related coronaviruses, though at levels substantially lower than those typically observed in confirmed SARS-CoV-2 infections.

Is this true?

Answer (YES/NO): NO